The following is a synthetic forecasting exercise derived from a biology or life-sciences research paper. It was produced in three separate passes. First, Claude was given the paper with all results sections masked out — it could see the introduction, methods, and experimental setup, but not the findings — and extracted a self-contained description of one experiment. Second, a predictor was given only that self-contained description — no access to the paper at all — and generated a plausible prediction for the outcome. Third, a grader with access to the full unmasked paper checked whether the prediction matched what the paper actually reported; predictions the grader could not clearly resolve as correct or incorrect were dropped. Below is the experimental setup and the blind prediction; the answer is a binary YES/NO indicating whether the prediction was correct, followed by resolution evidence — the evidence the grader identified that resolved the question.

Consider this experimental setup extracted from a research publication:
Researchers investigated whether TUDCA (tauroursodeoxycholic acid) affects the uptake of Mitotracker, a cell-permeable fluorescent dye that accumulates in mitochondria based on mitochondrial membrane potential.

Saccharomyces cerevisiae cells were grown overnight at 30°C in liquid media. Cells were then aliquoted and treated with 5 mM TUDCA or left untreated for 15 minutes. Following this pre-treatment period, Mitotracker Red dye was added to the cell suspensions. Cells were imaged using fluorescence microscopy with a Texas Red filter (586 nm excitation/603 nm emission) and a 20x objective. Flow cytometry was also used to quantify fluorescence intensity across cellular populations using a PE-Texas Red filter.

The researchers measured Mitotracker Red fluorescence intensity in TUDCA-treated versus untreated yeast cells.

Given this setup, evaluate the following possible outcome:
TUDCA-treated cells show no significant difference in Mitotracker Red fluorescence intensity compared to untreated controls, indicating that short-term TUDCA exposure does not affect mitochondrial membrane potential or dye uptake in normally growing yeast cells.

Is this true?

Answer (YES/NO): NO